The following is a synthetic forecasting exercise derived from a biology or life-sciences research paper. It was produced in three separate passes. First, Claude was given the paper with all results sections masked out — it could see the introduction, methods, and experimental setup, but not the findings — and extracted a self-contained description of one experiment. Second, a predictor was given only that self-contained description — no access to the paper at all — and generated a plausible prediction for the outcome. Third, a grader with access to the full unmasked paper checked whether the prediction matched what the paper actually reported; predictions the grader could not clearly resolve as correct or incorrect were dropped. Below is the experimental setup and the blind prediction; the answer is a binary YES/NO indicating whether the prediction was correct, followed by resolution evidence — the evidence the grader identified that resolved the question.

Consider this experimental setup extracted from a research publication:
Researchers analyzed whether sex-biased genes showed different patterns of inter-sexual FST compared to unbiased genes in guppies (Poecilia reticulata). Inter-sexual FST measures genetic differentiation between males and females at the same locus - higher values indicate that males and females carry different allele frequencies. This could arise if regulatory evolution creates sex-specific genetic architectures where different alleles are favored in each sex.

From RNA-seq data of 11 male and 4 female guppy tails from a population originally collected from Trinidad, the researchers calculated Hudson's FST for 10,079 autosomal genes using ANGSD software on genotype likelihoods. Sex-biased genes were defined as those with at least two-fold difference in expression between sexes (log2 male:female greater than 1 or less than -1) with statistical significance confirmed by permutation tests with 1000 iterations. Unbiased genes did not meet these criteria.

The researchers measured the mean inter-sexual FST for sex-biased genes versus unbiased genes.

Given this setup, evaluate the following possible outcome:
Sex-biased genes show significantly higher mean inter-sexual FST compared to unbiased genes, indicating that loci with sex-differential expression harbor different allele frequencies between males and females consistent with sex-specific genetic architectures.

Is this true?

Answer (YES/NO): YES